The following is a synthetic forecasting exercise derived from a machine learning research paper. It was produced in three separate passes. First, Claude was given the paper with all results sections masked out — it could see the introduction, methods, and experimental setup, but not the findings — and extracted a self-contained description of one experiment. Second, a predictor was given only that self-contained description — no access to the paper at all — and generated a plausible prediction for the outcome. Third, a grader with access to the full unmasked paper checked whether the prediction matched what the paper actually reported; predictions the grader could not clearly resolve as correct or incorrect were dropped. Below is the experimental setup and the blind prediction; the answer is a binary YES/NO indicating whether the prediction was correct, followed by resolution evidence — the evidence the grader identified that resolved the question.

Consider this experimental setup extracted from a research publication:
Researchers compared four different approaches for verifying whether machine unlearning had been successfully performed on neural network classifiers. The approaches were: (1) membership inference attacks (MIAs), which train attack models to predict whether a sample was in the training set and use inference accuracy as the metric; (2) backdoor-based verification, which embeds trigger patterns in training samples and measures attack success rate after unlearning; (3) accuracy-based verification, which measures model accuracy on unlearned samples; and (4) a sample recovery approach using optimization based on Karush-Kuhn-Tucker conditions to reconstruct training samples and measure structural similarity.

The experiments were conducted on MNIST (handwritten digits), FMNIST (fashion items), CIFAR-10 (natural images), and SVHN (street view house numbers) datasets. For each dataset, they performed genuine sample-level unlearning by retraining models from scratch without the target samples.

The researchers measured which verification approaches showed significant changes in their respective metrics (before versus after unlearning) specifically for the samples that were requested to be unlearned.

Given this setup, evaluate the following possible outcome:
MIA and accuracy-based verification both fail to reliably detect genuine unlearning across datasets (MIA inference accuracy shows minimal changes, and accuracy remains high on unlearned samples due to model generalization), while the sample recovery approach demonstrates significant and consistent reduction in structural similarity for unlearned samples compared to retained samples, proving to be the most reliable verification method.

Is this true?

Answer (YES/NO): NO